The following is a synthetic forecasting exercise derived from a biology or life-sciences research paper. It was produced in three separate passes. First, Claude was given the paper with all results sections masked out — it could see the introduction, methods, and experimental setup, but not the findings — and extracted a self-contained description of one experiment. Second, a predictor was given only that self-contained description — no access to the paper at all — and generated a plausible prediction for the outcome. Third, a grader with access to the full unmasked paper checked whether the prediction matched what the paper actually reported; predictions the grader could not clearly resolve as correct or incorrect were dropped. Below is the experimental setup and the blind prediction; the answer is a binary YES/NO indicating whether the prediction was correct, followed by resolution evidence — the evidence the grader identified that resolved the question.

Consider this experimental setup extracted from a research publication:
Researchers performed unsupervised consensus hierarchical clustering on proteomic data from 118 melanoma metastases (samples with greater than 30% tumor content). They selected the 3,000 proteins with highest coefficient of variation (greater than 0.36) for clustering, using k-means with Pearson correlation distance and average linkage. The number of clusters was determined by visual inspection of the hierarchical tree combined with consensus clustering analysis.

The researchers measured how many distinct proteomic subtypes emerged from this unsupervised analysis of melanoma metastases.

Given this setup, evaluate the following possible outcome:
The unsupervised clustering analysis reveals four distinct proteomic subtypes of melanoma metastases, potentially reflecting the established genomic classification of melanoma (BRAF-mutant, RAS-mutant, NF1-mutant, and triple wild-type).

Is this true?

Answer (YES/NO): NO